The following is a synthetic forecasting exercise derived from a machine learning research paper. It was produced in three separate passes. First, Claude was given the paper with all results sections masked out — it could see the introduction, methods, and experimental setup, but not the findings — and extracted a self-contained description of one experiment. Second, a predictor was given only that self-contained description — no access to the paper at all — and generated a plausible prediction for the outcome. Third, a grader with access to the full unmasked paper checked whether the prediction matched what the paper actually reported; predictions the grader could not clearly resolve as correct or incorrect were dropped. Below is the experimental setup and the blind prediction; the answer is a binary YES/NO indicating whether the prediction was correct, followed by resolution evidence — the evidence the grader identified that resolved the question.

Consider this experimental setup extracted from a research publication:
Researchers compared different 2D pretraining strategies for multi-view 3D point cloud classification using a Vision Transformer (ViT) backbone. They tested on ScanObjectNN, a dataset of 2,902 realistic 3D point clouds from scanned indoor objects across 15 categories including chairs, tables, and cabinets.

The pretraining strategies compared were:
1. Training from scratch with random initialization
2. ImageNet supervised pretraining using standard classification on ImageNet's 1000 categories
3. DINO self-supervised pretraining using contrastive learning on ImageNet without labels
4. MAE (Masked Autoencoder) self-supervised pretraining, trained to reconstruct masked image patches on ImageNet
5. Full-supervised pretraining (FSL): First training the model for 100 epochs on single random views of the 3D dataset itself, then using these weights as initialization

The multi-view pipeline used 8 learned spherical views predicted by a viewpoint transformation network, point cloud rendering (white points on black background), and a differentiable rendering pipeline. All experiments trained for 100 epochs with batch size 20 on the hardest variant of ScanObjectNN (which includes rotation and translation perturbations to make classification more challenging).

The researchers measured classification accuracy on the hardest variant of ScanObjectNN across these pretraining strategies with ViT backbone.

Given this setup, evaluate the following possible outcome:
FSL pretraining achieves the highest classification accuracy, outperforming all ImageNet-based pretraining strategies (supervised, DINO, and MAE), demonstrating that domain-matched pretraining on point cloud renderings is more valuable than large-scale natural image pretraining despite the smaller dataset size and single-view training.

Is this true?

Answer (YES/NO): NO